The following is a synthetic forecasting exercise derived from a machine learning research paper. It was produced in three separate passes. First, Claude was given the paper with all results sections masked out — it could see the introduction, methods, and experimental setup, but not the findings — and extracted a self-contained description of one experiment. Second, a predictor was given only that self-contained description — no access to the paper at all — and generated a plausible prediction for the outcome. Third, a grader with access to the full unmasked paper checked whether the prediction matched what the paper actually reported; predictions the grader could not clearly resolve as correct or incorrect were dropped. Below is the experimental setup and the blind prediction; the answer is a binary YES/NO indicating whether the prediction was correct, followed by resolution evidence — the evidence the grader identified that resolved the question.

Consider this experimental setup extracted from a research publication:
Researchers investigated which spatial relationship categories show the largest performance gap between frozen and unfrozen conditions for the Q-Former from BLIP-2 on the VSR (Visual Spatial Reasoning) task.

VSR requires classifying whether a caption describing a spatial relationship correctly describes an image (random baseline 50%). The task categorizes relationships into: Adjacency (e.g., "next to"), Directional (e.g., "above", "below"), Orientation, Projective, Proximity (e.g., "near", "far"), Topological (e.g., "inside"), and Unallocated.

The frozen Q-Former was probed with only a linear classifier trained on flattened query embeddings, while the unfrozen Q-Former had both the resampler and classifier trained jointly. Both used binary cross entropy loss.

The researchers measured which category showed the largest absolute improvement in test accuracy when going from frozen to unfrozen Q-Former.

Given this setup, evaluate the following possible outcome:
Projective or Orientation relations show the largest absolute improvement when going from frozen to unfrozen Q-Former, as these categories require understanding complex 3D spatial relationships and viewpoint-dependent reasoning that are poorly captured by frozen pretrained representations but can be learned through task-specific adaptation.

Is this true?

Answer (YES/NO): NO